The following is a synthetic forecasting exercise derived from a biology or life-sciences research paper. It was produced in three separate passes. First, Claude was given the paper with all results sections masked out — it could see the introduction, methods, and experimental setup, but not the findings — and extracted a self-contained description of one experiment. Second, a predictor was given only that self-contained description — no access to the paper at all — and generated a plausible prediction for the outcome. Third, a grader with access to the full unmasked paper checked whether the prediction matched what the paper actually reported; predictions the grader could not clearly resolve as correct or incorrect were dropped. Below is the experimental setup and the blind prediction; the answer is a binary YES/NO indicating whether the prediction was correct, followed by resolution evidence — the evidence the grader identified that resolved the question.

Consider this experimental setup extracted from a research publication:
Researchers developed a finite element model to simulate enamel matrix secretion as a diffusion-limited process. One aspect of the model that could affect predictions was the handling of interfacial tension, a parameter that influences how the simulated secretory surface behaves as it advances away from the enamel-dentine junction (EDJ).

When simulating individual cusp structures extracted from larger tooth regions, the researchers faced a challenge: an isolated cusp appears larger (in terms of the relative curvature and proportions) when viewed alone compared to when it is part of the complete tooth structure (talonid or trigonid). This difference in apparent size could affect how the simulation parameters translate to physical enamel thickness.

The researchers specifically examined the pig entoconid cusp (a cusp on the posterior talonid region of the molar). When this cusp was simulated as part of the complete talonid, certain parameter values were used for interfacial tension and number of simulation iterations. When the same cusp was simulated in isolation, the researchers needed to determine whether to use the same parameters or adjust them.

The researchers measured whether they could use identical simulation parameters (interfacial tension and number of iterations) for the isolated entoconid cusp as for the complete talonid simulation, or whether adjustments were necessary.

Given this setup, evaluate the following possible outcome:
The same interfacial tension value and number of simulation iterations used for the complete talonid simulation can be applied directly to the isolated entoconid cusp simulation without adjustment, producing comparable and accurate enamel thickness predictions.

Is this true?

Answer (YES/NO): NO